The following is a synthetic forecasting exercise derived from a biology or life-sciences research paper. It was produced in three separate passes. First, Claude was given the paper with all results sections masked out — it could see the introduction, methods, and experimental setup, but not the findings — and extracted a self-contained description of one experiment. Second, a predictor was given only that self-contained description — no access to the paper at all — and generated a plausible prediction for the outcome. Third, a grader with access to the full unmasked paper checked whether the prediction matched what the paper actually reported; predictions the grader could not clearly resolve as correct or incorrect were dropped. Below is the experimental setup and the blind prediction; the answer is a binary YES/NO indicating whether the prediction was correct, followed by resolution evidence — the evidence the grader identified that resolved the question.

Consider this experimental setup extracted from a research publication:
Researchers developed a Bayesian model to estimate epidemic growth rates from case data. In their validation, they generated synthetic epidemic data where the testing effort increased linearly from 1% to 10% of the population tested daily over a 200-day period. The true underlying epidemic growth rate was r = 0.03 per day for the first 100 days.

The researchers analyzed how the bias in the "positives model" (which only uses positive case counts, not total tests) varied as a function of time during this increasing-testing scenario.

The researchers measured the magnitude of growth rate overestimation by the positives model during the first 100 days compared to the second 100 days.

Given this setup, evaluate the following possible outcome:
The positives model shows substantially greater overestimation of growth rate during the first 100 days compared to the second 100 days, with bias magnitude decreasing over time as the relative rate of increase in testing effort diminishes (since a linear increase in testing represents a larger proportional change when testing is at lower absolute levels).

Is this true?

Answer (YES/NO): YES